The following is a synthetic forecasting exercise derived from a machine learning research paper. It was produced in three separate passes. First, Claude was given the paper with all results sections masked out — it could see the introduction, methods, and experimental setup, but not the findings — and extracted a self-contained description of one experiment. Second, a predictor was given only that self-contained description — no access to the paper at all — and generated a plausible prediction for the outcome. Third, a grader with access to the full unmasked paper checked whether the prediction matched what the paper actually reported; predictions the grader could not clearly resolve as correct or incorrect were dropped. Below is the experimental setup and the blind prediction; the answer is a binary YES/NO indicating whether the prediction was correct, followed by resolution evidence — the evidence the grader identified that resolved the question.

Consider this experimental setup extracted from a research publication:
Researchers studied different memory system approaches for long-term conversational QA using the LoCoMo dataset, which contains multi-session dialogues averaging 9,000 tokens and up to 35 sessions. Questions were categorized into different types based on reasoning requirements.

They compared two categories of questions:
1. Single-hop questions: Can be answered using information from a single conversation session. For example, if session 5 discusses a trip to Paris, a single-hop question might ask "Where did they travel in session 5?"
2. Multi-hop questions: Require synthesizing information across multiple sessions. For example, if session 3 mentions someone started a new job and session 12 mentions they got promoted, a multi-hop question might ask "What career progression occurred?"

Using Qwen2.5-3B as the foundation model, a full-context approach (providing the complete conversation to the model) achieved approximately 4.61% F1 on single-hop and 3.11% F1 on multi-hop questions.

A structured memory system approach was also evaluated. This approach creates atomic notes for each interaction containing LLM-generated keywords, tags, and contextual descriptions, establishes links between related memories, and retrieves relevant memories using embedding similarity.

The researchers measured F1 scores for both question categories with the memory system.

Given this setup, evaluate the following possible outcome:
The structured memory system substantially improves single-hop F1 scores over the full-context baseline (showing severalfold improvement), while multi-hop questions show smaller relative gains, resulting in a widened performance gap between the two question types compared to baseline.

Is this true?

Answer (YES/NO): NO